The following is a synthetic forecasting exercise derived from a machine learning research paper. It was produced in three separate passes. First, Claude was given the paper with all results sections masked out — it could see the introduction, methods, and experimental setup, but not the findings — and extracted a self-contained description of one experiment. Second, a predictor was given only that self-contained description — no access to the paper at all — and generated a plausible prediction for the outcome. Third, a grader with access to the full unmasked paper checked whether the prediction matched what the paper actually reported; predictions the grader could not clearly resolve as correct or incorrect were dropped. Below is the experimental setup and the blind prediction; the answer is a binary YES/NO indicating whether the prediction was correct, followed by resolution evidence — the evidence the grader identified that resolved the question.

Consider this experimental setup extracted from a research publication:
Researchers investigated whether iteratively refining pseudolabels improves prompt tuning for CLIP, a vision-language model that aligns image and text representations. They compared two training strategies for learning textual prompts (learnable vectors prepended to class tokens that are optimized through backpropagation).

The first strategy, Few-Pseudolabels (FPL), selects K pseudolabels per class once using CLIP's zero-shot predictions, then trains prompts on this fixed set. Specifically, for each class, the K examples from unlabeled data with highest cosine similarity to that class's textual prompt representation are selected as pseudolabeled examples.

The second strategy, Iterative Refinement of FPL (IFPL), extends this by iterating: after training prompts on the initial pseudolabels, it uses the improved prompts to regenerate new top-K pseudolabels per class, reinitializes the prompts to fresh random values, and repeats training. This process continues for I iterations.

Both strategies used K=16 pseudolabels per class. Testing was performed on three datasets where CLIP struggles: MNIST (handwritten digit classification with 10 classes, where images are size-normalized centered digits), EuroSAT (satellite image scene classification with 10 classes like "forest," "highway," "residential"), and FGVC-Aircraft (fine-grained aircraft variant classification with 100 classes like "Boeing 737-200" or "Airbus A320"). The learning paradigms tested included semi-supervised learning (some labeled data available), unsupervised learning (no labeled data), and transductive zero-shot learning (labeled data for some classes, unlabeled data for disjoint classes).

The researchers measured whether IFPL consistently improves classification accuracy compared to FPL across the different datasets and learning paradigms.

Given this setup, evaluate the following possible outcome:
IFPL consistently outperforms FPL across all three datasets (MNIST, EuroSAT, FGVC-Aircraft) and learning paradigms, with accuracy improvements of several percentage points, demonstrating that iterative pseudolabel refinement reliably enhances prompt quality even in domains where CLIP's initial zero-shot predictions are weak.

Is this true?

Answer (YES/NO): NO